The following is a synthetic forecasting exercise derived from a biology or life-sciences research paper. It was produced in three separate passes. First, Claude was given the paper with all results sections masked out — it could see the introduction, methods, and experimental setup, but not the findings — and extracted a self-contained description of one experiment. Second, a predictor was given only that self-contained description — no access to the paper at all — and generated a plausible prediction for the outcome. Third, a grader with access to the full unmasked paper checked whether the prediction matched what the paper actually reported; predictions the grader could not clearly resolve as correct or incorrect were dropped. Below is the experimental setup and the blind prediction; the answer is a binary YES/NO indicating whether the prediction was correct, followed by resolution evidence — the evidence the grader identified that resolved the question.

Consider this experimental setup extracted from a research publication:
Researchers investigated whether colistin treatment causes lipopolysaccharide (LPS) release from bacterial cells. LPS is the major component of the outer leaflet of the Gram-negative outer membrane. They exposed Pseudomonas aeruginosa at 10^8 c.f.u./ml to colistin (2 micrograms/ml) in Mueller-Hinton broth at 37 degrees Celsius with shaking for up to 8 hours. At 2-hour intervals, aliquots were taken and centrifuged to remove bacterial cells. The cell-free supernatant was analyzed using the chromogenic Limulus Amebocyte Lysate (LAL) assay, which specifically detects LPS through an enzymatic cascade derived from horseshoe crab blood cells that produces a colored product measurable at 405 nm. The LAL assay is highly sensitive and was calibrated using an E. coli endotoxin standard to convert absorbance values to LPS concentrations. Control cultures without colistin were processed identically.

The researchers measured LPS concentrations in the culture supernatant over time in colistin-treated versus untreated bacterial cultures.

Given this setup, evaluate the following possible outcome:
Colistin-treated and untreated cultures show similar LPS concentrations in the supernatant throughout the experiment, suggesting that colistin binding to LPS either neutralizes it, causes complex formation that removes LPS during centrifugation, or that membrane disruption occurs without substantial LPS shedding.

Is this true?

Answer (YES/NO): NO